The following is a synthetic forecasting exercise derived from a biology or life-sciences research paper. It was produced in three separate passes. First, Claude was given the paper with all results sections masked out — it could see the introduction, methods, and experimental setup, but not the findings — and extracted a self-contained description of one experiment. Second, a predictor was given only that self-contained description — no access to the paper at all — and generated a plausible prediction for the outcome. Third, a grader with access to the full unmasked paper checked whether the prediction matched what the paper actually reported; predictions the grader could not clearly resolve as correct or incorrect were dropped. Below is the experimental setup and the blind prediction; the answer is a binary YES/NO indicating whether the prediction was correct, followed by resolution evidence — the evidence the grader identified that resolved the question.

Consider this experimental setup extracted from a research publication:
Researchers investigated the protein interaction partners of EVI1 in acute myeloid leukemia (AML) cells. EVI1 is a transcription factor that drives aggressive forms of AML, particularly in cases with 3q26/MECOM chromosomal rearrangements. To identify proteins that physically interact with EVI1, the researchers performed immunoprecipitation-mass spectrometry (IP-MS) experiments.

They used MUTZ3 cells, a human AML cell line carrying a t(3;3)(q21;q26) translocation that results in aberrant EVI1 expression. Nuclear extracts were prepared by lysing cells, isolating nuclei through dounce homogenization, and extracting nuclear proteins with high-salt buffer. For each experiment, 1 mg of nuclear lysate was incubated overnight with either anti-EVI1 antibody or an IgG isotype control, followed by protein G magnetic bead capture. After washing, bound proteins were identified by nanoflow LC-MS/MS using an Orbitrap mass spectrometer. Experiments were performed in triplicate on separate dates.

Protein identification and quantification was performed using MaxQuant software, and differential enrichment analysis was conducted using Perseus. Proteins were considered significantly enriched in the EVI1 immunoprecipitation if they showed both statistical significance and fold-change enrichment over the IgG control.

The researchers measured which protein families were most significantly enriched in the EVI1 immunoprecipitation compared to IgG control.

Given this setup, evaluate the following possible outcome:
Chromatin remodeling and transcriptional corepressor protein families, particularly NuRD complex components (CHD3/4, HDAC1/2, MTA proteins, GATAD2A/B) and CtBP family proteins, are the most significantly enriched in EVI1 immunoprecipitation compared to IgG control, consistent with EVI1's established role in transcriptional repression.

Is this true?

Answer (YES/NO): NO